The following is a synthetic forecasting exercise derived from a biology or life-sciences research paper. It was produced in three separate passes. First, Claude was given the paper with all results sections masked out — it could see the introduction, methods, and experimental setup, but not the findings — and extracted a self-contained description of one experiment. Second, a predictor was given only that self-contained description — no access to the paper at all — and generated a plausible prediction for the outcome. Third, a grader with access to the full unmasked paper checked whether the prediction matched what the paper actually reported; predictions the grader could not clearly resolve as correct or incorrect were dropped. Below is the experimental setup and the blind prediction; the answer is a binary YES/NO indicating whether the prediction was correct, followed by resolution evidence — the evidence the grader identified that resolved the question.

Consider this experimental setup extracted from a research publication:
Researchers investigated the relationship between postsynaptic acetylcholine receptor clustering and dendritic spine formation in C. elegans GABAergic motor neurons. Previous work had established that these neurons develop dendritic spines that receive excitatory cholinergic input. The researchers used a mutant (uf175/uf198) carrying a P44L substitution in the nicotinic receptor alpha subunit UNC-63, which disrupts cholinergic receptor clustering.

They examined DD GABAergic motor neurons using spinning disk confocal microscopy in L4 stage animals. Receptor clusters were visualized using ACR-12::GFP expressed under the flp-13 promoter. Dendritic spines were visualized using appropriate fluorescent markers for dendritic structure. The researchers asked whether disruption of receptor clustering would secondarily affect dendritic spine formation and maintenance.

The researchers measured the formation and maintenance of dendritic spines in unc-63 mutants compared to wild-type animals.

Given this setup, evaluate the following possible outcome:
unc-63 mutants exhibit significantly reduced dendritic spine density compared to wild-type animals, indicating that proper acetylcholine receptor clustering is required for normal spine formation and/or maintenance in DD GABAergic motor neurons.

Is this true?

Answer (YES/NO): NO